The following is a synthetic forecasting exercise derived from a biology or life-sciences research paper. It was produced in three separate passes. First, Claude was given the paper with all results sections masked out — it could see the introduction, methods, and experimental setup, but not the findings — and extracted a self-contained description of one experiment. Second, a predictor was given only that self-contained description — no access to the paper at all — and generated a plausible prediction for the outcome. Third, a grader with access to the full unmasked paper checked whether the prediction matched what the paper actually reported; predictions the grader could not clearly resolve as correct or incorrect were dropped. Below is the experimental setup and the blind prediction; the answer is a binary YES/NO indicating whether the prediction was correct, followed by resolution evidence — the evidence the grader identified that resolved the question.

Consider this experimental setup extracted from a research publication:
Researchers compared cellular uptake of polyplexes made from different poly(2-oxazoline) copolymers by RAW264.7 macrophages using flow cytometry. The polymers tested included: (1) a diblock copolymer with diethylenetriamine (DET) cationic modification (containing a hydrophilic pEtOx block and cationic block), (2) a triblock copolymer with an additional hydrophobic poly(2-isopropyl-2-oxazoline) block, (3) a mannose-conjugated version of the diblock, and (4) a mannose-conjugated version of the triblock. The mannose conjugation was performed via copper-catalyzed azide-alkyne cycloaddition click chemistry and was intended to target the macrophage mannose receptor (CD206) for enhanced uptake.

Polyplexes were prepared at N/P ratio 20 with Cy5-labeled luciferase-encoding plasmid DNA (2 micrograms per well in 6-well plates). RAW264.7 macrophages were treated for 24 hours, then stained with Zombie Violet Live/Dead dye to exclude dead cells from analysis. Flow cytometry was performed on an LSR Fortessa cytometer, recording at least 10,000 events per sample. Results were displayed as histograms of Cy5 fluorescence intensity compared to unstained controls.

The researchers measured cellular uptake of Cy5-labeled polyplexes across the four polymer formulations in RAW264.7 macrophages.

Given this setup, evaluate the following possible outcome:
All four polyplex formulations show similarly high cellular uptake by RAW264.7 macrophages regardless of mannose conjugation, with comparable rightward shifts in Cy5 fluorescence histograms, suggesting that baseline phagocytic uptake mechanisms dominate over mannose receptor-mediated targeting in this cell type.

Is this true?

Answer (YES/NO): NO